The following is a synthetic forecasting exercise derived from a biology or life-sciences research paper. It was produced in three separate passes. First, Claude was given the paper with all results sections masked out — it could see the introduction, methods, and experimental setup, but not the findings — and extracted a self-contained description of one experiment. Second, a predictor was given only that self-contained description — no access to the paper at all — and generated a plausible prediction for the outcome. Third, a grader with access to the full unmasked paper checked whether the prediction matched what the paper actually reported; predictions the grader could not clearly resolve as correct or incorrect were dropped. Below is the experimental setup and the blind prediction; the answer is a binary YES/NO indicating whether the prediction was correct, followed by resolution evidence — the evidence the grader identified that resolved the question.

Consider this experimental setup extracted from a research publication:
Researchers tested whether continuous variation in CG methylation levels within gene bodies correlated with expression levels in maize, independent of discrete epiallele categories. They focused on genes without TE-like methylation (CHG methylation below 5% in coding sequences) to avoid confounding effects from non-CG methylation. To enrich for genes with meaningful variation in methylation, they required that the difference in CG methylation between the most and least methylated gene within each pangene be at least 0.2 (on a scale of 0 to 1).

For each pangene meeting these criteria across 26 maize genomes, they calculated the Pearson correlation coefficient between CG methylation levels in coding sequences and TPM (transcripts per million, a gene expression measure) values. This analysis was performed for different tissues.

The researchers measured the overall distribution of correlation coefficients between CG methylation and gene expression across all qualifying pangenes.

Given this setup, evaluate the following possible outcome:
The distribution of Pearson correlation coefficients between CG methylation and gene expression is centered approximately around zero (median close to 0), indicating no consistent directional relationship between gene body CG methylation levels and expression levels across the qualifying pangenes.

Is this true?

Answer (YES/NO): NO